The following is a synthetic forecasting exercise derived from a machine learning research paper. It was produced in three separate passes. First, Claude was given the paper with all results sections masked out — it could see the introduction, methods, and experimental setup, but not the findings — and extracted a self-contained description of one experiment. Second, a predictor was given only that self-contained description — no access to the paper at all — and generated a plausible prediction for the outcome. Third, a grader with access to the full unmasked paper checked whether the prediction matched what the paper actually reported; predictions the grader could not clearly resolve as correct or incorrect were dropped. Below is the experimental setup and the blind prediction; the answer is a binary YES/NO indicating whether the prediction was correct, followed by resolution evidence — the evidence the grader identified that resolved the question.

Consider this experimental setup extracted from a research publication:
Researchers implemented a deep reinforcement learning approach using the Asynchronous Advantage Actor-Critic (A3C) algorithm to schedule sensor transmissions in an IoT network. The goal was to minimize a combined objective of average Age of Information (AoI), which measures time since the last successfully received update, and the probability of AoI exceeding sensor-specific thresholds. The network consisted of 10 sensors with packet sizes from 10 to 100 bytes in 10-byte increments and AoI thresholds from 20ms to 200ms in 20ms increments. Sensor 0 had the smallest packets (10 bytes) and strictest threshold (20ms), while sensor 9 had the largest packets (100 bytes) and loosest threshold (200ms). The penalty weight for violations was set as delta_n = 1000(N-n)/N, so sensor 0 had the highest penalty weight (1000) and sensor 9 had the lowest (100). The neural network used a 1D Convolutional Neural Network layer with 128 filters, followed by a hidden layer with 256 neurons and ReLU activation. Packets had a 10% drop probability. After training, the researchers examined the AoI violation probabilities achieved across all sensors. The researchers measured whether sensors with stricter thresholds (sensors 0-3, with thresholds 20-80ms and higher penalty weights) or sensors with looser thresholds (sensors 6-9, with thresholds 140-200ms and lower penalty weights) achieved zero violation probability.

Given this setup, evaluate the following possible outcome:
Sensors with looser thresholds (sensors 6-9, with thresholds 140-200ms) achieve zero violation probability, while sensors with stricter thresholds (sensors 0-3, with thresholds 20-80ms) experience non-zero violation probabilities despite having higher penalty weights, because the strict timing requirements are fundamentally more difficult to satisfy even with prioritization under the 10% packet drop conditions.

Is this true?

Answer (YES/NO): YES